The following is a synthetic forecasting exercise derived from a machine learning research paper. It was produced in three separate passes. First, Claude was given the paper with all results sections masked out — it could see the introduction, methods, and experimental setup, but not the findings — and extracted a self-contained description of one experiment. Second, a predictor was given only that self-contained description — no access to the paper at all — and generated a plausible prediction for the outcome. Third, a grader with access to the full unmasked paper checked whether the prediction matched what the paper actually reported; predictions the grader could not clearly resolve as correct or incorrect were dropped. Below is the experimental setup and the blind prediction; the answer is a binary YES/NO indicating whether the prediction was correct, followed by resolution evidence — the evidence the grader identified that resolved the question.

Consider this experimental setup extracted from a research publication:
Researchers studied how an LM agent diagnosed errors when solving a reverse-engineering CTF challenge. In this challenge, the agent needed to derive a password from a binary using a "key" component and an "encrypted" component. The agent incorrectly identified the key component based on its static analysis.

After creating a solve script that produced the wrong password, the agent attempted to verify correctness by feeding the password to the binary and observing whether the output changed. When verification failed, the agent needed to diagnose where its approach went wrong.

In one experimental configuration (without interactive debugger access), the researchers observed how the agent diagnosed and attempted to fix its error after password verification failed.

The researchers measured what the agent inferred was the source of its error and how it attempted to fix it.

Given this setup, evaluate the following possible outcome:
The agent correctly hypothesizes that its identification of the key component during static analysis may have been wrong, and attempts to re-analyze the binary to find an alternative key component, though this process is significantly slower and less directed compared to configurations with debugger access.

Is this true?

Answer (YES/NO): NO